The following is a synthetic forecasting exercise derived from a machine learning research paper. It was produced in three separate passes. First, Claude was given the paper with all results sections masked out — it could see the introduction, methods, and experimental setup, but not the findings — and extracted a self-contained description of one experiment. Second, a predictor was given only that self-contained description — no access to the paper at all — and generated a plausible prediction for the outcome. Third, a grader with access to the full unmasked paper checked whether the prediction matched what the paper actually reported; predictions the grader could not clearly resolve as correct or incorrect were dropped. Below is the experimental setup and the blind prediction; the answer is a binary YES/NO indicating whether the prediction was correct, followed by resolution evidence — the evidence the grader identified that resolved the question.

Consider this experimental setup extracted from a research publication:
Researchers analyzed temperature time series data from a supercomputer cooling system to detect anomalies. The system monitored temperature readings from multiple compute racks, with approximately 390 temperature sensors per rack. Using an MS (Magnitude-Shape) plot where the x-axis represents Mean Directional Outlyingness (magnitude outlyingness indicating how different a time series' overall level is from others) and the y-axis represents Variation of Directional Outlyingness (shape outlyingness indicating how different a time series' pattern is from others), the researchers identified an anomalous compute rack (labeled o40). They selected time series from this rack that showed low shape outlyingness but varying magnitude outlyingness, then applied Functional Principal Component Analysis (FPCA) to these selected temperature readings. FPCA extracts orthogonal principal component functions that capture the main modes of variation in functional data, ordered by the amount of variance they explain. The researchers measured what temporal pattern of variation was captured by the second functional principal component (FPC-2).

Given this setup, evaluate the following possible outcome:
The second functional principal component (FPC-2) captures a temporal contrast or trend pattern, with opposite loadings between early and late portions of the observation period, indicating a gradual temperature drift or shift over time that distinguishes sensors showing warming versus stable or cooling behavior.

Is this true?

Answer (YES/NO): NO